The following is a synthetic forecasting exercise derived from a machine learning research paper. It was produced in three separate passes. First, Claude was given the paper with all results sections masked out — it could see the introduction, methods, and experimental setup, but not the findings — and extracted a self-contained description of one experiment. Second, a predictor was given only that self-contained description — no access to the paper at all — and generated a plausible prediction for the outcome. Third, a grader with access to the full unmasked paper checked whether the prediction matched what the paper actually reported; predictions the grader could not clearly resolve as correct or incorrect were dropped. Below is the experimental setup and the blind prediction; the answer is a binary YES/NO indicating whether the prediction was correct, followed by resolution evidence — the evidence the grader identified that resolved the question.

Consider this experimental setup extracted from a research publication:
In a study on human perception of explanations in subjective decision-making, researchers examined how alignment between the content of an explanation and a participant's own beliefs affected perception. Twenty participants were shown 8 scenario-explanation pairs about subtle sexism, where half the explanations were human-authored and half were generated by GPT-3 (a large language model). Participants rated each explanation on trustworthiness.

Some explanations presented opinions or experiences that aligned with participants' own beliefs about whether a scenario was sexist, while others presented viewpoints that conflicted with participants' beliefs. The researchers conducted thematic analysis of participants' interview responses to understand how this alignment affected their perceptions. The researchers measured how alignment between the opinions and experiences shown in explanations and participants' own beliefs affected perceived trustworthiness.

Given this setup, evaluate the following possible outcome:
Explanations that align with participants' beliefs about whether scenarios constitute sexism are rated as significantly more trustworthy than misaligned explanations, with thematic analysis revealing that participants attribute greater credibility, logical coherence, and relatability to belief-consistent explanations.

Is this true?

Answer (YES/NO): NO